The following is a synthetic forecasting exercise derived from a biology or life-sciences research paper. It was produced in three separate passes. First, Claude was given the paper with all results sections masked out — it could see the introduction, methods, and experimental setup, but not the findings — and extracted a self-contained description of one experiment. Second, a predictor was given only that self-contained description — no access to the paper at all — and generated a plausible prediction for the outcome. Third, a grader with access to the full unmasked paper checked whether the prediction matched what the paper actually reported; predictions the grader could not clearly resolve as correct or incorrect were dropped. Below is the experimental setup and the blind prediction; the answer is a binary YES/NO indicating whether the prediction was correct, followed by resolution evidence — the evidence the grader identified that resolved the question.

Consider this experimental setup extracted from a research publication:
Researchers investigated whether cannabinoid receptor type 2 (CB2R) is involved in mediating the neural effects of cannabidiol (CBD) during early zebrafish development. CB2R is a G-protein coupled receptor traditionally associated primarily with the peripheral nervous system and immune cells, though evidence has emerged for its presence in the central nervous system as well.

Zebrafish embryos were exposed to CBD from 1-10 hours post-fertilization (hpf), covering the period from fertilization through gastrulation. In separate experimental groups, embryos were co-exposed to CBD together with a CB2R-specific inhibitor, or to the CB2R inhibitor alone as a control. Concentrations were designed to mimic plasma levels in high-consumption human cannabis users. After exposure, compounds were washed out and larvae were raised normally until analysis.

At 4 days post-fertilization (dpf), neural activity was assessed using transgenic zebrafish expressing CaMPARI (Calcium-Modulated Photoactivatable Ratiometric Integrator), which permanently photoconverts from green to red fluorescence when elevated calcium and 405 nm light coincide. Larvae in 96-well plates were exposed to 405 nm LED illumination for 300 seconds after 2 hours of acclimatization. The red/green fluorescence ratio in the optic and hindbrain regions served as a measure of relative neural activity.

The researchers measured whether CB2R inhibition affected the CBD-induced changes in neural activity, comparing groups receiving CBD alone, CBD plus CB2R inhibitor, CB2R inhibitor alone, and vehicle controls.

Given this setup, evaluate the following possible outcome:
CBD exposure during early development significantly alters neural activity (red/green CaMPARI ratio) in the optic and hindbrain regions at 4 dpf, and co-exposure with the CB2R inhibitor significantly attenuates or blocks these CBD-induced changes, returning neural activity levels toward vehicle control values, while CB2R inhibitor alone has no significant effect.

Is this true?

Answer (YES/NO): NO